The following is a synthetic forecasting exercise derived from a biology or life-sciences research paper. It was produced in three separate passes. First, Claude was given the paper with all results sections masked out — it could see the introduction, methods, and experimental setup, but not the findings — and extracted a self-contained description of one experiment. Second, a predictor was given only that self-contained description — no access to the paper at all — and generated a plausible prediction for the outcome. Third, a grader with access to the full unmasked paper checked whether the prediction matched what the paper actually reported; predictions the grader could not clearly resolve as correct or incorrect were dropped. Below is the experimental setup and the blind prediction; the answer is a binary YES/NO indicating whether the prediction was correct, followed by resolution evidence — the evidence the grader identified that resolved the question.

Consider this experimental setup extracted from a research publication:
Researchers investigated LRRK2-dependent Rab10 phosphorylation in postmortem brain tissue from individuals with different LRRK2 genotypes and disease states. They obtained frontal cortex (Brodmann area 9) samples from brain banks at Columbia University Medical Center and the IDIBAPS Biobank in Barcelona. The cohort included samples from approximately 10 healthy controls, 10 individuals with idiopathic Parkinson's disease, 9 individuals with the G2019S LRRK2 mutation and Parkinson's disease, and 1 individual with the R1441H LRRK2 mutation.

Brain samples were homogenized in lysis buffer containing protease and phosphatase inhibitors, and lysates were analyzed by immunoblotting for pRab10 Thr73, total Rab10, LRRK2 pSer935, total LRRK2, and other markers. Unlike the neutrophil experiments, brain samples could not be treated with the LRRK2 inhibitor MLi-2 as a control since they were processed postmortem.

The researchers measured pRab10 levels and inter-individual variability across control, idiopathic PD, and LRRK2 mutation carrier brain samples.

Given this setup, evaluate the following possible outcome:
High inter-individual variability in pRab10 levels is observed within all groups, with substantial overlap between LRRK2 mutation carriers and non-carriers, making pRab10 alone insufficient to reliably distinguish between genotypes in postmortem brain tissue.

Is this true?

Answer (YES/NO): YES